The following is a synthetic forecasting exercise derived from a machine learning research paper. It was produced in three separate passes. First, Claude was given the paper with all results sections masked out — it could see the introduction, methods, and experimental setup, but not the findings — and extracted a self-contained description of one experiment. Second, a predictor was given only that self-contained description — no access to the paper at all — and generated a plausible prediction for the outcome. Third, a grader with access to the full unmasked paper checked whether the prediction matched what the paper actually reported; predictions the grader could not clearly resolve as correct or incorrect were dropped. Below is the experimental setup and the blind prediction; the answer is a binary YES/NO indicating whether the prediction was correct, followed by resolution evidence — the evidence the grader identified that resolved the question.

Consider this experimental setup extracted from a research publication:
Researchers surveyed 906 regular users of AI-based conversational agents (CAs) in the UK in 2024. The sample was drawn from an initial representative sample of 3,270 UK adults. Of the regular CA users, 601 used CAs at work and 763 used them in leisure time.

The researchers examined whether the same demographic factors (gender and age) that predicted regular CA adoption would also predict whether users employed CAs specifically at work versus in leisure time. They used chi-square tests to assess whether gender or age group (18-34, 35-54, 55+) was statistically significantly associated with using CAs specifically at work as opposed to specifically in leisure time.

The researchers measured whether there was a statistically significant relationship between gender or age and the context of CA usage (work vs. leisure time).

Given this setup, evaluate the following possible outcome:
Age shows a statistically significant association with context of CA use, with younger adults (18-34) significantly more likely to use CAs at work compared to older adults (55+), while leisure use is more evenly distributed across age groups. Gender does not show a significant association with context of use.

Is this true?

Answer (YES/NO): NO